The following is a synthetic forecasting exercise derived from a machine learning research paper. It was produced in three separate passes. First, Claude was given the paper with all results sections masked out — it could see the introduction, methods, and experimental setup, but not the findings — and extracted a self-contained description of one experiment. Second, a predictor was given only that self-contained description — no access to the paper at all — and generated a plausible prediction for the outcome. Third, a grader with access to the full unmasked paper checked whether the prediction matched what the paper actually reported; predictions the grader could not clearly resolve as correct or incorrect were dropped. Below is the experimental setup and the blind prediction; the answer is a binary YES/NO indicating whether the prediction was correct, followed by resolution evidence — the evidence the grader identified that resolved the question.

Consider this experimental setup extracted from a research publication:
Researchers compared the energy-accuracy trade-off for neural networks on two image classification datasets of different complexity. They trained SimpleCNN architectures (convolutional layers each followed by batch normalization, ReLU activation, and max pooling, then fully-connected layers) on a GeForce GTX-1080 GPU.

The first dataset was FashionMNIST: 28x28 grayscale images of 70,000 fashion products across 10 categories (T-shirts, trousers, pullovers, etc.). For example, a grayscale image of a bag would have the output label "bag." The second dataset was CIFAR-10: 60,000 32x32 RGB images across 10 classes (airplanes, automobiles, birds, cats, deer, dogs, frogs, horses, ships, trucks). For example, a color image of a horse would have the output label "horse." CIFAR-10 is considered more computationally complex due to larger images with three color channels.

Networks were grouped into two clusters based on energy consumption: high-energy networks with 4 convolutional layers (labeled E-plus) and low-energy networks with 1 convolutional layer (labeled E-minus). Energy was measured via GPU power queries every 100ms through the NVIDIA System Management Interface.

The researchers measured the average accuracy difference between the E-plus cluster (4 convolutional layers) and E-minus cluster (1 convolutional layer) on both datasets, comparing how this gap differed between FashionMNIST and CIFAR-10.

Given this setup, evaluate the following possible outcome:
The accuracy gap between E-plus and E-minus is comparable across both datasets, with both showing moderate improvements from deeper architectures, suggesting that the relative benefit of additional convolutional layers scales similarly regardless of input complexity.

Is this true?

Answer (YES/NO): NO